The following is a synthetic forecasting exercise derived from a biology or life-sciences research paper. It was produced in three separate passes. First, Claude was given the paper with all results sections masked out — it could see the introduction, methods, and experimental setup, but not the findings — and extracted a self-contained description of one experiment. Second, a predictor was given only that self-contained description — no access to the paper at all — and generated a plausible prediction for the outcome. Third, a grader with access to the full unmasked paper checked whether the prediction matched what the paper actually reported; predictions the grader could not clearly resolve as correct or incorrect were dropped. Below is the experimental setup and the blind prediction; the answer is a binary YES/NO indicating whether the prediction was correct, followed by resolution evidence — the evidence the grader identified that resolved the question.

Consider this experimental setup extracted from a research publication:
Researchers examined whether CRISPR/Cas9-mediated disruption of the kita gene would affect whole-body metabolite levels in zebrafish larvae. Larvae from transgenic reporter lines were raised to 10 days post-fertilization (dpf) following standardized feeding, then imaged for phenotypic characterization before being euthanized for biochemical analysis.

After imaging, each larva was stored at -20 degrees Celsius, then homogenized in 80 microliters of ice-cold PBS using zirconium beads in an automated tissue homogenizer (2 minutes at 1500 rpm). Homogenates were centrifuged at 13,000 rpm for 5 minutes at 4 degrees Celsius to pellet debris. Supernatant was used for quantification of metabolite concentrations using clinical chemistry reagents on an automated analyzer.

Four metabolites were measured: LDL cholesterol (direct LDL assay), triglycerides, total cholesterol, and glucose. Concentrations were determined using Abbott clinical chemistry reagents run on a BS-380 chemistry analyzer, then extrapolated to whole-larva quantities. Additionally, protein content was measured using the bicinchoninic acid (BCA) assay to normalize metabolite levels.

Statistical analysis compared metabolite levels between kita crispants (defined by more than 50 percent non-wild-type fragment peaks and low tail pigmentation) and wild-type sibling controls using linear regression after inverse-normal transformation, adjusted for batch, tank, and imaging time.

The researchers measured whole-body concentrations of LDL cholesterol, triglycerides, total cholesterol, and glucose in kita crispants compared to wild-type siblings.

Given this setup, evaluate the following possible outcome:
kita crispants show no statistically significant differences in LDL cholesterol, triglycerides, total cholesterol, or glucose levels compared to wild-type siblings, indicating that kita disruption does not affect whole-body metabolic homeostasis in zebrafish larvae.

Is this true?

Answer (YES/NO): YES